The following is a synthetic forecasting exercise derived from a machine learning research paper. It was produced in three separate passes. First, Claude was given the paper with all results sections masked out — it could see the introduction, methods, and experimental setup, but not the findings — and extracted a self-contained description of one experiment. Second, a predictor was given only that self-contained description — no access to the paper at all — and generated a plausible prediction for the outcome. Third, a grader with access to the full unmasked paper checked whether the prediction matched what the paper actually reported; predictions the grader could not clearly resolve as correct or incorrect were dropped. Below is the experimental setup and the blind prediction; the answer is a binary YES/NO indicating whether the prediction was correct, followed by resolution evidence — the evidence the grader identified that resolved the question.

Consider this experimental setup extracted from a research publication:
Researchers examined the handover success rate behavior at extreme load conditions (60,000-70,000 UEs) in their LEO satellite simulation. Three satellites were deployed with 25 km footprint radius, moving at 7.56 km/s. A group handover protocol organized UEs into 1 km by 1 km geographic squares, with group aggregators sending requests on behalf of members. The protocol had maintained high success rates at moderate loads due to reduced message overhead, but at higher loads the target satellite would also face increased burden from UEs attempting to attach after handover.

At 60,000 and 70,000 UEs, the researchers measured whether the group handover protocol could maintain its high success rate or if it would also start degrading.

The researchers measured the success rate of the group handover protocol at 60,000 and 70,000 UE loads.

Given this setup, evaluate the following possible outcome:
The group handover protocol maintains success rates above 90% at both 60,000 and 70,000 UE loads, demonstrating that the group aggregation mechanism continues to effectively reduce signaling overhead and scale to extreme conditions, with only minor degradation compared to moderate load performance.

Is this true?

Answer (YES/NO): NO